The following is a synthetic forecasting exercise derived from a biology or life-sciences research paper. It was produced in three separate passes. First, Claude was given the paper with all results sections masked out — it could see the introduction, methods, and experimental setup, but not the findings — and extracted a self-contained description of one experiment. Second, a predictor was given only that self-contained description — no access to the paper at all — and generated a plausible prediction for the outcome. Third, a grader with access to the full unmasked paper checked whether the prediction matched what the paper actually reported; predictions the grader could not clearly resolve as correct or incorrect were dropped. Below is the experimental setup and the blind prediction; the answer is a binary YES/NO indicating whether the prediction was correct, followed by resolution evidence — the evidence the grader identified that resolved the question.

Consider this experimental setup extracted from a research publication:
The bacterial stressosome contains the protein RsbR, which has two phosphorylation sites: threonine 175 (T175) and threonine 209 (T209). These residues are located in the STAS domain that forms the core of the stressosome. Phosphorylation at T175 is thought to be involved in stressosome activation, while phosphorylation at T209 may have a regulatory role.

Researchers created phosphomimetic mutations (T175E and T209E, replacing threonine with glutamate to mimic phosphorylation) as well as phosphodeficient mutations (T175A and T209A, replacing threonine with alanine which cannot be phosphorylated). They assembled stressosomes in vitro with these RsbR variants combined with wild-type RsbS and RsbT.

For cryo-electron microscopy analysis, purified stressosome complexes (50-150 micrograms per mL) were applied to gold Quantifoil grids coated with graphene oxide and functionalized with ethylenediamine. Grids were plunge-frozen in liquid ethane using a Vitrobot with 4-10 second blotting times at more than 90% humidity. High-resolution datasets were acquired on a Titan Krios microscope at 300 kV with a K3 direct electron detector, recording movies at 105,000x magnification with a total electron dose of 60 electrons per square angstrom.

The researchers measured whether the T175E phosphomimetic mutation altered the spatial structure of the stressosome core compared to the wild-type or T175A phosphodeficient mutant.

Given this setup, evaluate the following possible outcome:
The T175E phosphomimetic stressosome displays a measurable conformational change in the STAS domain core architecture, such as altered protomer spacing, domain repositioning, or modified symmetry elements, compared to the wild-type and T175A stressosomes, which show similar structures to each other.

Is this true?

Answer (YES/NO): YES